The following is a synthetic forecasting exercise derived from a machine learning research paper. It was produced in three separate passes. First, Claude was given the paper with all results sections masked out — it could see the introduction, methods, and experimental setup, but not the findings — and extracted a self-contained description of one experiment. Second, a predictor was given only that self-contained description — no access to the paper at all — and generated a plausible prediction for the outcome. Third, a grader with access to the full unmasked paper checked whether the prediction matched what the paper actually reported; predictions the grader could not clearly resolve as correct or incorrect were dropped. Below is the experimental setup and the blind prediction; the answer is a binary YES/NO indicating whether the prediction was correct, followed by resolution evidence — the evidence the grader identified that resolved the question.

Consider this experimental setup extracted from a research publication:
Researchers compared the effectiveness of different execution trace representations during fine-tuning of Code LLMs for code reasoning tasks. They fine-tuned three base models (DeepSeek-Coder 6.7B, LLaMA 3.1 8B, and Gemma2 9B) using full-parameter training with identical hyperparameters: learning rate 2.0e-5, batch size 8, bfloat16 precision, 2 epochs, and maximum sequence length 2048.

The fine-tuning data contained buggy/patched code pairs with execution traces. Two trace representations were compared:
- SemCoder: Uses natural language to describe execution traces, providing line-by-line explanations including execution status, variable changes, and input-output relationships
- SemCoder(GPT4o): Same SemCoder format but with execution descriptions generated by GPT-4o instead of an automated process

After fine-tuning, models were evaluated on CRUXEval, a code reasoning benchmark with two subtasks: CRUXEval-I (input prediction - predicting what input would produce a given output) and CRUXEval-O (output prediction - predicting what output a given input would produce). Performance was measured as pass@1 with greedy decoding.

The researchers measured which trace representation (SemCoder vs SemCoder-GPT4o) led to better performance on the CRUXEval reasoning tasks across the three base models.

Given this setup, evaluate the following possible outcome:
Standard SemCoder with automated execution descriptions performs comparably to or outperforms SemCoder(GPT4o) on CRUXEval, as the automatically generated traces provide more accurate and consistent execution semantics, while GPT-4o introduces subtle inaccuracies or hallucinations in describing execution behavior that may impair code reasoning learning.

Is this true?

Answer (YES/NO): NO